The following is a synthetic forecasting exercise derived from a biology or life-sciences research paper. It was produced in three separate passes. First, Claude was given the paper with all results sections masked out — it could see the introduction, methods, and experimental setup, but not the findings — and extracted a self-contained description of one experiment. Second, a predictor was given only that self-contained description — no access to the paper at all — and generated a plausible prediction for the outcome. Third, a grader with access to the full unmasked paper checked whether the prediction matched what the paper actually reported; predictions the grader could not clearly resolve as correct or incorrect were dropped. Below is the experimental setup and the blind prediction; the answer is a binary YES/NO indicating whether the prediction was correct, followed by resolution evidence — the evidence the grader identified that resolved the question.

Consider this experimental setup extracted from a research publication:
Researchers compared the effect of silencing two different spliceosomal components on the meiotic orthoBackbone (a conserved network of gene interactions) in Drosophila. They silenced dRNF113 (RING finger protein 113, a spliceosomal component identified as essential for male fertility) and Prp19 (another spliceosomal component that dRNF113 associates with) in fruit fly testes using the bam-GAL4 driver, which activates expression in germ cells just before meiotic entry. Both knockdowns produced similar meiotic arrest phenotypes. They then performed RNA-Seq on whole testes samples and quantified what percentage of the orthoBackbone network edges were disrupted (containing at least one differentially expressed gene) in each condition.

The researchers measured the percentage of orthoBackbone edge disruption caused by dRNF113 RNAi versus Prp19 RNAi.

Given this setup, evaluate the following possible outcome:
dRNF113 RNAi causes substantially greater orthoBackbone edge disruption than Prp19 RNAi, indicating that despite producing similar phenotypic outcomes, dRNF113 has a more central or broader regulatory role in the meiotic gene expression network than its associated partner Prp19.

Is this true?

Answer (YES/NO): YES